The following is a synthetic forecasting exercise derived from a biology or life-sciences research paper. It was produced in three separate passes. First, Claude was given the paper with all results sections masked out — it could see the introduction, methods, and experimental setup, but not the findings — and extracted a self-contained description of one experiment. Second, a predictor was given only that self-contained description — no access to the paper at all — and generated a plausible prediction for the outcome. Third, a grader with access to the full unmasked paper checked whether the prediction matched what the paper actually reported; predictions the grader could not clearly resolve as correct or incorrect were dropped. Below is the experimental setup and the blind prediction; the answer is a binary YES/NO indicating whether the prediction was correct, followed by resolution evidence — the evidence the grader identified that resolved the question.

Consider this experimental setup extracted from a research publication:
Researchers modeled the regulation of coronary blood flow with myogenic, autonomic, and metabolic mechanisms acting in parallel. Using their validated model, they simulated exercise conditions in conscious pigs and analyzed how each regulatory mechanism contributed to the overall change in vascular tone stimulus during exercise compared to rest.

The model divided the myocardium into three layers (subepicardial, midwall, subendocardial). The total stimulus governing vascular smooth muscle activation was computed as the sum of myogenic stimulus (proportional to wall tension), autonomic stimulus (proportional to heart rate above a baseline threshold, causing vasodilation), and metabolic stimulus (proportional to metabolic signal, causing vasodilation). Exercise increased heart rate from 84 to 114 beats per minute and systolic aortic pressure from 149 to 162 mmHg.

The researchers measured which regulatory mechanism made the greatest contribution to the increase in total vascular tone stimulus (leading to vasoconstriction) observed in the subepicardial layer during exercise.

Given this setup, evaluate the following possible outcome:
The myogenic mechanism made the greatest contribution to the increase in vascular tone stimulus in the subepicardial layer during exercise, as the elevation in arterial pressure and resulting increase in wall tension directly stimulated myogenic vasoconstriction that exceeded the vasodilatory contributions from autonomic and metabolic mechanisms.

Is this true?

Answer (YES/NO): YES